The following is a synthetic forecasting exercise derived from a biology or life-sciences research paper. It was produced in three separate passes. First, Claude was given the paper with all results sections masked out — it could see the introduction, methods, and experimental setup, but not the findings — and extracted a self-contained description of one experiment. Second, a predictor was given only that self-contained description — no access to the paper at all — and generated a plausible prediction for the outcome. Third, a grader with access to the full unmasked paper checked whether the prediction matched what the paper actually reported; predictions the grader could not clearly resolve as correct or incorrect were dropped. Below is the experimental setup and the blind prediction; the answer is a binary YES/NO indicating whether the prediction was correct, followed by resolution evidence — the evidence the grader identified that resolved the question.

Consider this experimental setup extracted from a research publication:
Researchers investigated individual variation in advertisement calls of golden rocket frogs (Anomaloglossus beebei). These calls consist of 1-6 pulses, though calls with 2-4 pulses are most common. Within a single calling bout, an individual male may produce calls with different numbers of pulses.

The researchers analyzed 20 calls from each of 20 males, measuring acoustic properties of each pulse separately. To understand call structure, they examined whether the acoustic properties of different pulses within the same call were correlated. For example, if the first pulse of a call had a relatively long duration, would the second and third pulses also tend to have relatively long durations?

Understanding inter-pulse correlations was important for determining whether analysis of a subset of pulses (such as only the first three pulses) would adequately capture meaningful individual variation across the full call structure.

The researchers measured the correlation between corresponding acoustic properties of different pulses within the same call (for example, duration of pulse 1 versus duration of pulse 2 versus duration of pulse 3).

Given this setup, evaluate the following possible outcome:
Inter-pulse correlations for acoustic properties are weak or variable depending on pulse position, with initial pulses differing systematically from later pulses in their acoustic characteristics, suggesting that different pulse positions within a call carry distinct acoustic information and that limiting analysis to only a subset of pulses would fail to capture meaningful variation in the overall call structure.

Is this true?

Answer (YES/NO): NO